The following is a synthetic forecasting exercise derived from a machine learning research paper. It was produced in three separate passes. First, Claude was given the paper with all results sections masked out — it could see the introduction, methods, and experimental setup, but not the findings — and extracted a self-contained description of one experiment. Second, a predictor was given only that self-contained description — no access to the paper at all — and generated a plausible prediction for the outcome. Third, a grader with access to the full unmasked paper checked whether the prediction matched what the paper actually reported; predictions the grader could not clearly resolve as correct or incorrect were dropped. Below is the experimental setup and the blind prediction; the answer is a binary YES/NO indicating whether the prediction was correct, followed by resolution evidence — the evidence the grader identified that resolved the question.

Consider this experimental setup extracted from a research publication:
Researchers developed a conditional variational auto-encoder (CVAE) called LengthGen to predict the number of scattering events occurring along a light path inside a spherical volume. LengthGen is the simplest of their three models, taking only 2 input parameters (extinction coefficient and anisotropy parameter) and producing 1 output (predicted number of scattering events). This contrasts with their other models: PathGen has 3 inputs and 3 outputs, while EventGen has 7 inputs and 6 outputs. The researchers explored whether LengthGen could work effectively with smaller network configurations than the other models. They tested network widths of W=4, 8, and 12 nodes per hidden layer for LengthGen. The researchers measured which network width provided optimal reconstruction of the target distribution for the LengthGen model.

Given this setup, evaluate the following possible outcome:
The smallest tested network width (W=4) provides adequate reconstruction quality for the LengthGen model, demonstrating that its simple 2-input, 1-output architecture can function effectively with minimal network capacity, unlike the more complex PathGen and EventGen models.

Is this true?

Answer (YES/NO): NO